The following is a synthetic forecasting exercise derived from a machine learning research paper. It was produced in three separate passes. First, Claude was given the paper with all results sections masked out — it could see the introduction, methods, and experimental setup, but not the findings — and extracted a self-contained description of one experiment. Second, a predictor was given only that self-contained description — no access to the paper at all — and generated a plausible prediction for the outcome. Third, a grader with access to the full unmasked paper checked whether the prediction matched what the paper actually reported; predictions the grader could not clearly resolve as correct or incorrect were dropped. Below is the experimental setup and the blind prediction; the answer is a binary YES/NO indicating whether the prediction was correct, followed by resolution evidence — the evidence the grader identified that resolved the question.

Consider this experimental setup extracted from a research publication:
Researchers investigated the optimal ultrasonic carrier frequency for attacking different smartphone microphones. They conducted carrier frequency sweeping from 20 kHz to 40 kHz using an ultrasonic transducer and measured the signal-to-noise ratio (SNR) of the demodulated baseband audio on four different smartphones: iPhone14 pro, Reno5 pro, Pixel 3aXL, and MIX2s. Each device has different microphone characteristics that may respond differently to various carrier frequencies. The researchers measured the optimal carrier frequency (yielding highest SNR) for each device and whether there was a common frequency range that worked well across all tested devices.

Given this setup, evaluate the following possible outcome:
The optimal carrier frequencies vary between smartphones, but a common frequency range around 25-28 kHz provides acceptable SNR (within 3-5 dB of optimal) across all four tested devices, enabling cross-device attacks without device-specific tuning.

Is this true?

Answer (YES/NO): NO